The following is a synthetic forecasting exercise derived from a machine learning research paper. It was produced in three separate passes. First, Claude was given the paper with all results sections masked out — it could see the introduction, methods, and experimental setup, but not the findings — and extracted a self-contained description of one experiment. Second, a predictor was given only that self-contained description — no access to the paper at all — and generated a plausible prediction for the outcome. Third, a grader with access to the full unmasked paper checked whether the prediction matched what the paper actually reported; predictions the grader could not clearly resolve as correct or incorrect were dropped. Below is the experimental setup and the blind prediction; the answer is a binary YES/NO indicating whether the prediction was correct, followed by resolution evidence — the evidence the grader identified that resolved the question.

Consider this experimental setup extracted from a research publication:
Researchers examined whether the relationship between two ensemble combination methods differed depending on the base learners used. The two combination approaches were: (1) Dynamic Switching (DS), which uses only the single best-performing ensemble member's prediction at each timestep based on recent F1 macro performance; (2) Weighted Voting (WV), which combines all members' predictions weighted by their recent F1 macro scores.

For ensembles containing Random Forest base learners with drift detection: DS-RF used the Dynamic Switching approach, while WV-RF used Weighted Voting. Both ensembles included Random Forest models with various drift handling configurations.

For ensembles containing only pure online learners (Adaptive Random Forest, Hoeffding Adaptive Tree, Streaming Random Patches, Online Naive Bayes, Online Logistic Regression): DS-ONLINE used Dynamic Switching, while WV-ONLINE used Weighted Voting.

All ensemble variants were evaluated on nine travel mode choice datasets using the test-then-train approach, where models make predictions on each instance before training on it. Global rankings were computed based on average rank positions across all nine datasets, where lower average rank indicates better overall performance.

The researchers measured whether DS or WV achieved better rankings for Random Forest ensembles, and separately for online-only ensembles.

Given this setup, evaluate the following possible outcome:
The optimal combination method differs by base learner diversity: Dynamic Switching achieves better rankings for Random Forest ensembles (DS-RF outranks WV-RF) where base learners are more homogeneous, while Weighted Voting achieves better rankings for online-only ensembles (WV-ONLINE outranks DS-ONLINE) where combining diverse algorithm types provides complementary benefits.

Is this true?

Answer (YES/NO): YES